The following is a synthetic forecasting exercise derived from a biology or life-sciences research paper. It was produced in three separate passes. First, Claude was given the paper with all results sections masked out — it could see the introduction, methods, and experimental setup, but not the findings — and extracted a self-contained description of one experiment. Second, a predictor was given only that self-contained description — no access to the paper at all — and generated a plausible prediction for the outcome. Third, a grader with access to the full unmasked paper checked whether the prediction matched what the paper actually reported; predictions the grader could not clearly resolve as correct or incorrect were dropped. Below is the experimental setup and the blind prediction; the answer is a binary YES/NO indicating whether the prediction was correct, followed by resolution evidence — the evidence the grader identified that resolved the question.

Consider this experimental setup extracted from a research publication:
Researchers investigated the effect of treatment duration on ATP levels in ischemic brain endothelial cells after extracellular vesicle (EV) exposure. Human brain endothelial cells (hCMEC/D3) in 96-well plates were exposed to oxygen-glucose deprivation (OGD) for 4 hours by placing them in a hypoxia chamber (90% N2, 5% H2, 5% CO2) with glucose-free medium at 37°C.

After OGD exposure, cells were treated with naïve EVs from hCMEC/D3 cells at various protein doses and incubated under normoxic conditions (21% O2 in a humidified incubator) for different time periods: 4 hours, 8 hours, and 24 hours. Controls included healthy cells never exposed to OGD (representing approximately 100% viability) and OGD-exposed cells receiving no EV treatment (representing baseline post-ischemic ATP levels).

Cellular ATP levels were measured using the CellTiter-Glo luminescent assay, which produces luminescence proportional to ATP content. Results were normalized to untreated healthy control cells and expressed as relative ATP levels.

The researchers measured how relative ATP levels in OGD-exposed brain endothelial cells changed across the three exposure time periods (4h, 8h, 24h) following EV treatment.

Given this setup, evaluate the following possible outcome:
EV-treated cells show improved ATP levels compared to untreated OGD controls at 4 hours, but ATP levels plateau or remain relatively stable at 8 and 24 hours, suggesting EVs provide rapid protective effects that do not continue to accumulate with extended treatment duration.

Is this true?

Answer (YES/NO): YES